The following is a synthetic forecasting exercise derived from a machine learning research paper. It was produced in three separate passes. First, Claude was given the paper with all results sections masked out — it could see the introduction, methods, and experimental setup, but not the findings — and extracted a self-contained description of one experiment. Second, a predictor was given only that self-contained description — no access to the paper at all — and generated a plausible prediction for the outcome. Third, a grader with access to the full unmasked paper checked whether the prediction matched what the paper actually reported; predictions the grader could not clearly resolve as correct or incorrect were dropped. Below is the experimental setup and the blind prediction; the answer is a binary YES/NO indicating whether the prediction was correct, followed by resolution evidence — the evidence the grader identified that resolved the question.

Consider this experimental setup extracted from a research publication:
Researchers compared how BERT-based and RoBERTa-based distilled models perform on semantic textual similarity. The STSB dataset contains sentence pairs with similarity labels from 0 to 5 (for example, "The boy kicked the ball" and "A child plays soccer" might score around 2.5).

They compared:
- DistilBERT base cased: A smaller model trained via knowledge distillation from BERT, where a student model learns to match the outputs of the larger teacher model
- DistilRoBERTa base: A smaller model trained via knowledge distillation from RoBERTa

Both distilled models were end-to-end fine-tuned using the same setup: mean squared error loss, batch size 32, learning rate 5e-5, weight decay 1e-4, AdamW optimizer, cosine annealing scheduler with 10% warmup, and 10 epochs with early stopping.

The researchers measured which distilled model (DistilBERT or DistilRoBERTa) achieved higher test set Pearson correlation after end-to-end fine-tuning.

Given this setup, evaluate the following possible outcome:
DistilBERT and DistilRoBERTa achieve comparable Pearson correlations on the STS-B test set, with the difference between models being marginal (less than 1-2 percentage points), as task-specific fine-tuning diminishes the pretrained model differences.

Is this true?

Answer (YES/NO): NO